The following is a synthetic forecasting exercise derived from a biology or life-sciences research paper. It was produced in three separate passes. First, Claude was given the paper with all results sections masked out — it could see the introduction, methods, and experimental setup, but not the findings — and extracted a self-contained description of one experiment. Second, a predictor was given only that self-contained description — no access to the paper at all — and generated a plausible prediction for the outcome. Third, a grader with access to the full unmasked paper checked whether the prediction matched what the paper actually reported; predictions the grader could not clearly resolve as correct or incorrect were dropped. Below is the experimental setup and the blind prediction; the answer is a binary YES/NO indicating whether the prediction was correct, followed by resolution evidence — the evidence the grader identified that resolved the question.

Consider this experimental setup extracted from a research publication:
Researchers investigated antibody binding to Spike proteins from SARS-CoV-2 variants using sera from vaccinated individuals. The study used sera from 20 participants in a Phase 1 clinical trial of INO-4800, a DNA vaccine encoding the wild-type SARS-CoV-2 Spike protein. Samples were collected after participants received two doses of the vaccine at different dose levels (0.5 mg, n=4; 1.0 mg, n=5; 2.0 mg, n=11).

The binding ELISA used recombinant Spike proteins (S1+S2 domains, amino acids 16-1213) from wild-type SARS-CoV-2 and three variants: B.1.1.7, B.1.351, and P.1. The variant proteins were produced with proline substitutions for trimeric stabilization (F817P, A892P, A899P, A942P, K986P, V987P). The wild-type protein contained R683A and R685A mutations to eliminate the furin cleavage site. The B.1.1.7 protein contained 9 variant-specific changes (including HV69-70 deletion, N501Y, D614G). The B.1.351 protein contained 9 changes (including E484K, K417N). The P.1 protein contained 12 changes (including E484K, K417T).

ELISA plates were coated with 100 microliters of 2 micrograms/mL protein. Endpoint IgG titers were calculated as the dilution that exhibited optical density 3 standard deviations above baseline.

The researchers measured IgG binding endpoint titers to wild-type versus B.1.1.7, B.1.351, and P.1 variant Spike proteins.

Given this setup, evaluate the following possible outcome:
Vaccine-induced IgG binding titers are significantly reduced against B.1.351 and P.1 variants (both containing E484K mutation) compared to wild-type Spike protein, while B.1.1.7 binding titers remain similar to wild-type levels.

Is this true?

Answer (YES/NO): NO